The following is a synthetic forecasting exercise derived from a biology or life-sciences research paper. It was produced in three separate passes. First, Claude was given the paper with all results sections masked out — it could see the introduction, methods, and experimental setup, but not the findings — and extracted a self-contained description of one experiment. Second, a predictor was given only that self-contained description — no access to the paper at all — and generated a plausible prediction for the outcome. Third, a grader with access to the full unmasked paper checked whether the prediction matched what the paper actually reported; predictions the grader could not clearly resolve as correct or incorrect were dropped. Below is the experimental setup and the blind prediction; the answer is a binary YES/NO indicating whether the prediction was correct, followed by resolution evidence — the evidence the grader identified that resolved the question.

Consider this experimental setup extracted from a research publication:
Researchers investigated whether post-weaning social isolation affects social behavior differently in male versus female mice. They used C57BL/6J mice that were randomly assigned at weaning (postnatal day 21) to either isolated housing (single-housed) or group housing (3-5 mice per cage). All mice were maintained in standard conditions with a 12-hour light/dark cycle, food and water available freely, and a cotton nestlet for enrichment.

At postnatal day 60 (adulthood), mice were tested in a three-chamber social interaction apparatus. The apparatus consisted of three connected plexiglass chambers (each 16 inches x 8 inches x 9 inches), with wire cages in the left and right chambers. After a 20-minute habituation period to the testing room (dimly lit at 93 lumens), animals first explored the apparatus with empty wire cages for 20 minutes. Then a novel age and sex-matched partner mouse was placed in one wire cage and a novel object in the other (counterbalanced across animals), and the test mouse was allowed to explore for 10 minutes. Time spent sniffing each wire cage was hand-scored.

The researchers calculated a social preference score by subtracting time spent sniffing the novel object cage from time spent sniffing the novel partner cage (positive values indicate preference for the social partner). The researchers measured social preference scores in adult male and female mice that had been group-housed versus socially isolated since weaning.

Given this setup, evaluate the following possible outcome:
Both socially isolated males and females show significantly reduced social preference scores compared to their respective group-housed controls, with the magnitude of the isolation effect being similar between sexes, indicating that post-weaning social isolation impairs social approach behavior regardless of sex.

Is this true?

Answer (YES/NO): NO